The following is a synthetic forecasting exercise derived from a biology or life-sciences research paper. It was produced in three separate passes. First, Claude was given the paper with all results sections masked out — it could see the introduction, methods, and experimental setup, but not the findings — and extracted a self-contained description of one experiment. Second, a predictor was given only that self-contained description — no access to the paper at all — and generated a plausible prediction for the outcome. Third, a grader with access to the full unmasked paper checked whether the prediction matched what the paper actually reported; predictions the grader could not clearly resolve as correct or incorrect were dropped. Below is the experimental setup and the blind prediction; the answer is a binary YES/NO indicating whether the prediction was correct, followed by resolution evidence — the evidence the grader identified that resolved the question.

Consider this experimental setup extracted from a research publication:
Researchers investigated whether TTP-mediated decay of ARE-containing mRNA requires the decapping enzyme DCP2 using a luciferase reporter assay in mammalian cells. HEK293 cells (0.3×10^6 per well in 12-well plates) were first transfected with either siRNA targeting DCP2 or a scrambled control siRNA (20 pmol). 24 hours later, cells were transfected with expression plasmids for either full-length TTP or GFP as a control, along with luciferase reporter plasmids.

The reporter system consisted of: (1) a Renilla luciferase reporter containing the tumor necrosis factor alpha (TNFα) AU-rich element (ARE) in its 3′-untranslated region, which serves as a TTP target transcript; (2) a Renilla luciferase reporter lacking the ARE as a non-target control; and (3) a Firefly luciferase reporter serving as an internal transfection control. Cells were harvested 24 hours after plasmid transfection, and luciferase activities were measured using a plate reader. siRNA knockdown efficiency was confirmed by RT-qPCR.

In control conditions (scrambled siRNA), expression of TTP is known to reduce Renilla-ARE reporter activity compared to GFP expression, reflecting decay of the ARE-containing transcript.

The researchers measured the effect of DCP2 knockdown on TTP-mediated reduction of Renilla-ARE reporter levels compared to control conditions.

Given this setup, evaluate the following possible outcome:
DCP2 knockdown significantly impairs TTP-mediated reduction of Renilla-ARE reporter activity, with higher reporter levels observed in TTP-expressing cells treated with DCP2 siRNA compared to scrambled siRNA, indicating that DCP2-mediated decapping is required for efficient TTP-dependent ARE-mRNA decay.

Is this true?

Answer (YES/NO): NO